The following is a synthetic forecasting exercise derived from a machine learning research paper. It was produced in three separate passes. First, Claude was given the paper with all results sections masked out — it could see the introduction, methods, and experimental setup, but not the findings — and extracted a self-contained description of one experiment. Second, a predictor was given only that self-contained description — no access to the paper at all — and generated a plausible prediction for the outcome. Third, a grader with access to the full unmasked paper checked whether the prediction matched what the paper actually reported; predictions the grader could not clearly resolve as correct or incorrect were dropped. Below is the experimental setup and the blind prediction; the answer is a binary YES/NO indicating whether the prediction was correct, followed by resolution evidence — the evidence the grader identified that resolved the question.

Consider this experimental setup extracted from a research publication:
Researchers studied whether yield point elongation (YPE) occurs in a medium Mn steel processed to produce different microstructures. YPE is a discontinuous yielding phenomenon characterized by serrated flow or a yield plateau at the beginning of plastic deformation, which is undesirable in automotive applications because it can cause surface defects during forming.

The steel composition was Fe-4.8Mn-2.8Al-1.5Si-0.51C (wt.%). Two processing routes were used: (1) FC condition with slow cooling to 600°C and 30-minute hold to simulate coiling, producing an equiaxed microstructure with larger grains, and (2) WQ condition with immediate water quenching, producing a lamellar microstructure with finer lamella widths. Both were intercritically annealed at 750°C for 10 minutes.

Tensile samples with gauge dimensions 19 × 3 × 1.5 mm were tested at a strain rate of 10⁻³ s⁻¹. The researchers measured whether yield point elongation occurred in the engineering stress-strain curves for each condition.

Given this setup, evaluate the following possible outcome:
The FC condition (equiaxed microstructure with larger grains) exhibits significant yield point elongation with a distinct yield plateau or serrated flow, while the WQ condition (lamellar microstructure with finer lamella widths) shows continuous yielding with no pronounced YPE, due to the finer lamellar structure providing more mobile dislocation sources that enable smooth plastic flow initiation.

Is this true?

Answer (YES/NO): NO